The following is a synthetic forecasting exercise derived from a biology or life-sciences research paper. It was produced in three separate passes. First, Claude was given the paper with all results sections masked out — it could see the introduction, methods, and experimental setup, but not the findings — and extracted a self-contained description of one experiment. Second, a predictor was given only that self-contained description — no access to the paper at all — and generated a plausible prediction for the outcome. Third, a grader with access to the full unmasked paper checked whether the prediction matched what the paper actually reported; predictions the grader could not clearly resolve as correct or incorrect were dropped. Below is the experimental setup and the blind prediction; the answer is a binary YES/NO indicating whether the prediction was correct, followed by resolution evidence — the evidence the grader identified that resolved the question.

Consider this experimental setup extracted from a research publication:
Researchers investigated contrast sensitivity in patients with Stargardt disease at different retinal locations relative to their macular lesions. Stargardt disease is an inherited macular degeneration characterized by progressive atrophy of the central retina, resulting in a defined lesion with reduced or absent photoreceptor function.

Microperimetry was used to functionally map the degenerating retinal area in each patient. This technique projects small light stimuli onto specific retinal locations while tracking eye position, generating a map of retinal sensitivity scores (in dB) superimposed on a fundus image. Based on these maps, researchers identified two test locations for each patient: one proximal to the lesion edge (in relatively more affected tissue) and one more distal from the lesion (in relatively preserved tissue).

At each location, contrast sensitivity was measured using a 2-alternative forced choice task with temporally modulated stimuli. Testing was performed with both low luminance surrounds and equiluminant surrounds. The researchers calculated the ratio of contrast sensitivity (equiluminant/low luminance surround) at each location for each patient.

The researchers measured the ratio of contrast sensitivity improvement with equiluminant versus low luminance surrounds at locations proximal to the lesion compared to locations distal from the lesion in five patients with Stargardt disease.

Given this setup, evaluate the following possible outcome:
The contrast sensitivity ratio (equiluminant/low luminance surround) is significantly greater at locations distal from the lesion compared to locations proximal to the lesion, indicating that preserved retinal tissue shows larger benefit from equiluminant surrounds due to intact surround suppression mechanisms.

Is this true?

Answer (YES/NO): YES